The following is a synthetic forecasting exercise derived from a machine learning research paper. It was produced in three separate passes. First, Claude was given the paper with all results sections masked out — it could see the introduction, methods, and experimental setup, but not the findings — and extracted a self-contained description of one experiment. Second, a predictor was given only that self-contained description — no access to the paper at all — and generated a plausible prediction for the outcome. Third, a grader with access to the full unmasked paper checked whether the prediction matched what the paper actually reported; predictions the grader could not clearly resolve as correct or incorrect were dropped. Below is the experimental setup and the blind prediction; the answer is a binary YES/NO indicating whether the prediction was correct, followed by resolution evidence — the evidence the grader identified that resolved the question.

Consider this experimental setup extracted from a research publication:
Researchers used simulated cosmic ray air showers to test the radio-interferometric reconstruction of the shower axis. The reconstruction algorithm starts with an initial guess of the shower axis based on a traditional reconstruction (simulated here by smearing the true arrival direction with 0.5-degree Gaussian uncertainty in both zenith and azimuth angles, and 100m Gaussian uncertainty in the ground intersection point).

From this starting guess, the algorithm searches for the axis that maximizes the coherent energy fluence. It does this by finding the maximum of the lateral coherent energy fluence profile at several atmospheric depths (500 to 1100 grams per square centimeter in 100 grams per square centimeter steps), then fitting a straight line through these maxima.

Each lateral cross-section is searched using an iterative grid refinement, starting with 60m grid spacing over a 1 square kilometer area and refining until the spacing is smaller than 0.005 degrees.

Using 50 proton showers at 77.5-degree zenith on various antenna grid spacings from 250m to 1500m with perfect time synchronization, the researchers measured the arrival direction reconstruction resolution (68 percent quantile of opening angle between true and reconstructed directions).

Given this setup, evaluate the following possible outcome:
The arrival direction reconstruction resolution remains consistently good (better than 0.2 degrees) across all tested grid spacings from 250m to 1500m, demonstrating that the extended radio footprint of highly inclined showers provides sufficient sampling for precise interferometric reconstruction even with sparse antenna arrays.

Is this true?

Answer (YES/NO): NO